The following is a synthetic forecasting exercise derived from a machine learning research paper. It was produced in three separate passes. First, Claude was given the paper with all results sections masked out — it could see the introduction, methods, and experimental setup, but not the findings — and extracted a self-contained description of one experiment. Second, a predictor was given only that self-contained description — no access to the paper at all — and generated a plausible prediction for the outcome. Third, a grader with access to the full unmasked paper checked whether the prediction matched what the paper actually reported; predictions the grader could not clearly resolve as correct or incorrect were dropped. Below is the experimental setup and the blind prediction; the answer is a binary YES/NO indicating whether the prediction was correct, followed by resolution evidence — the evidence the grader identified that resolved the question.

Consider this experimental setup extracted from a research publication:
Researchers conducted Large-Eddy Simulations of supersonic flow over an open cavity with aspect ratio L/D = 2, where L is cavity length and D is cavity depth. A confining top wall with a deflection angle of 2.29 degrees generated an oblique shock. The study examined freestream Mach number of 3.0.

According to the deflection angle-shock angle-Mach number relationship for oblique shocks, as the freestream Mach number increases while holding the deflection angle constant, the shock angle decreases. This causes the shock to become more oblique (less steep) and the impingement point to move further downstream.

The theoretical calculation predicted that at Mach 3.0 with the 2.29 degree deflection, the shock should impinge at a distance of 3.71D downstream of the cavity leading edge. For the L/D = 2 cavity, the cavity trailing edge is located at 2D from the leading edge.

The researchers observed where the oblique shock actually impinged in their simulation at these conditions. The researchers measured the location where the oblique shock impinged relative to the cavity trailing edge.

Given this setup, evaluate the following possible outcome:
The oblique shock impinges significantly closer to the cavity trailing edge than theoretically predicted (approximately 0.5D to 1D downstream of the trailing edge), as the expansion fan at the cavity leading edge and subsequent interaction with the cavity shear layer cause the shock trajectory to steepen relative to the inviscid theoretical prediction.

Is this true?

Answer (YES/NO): YES